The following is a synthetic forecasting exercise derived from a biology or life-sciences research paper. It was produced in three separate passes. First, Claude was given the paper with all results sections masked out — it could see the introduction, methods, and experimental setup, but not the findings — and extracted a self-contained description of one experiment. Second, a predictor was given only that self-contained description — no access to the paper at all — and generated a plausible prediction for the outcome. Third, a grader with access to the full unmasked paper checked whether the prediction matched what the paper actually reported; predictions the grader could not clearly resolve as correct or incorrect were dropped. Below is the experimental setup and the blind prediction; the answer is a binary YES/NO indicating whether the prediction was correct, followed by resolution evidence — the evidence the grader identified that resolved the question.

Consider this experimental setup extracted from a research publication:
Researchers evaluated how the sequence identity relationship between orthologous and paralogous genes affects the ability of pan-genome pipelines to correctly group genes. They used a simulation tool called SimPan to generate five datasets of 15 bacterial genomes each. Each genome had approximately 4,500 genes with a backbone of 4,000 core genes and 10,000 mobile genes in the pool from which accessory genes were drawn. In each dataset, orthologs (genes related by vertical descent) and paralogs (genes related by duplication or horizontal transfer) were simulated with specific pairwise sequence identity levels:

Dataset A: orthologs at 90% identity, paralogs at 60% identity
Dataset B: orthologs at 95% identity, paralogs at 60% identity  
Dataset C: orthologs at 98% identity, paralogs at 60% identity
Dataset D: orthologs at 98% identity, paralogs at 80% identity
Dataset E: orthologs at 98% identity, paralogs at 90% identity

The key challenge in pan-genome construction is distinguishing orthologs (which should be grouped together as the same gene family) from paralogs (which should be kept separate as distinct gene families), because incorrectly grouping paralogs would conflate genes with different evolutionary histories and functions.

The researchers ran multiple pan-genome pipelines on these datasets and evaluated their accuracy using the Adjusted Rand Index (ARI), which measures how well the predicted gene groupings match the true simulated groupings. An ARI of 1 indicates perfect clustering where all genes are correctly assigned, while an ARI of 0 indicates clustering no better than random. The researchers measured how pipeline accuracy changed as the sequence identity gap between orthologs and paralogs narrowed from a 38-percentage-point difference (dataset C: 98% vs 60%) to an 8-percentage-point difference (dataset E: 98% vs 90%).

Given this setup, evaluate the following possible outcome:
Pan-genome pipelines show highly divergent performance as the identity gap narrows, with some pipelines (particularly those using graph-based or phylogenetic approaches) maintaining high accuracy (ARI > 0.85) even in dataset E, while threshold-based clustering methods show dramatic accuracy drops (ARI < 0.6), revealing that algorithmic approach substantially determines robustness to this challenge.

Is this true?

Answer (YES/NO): NO